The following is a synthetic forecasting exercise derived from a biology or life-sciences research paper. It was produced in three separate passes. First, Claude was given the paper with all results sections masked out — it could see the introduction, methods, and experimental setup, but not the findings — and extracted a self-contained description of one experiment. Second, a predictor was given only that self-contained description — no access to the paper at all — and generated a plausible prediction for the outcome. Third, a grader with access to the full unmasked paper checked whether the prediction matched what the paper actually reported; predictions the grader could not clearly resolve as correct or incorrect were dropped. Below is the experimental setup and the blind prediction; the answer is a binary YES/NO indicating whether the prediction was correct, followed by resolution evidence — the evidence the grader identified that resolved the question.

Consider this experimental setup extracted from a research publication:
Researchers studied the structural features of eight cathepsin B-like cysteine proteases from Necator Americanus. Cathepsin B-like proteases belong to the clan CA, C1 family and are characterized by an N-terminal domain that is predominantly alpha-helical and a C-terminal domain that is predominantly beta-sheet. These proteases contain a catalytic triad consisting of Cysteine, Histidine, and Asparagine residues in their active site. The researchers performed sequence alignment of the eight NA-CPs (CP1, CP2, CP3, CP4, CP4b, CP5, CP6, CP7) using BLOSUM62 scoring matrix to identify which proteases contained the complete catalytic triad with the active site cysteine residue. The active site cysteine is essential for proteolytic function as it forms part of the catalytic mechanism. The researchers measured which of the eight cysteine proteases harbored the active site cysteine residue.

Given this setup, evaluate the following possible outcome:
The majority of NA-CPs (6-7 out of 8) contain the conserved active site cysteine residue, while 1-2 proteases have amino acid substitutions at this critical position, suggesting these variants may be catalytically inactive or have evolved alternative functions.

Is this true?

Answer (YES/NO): YES